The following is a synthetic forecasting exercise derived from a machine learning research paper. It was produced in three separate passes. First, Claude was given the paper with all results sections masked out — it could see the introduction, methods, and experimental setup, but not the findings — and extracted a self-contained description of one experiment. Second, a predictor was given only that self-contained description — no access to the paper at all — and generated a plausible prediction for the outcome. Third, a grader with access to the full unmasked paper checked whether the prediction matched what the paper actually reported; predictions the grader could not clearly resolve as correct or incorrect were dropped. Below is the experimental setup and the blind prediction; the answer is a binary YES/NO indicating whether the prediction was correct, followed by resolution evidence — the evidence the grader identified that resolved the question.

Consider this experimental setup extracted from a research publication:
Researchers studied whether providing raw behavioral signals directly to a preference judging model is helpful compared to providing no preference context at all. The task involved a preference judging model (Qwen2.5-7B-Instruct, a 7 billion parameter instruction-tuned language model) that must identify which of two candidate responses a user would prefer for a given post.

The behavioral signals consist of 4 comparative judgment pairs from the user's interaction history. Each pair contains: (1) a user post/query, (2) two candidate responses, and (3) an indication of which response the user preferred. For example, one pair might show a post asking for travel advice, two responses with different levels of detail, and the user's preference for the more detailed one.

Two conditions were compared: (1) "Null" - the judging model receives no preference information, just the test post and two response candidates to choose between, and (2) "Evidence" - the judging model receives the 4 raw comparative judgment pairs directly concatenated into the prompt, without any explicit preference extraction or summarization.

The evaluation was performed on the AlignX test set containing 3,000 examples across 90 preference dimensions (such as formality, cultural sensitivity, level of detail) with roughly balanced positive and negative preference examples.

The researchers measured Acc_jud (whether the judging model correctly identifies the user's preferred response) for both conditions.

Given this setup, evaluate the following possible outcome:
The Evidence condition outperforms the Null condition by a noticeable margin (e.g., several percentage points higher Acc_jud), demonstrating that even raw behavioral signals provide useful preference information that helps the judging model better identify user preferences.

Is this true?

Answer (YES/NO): NO